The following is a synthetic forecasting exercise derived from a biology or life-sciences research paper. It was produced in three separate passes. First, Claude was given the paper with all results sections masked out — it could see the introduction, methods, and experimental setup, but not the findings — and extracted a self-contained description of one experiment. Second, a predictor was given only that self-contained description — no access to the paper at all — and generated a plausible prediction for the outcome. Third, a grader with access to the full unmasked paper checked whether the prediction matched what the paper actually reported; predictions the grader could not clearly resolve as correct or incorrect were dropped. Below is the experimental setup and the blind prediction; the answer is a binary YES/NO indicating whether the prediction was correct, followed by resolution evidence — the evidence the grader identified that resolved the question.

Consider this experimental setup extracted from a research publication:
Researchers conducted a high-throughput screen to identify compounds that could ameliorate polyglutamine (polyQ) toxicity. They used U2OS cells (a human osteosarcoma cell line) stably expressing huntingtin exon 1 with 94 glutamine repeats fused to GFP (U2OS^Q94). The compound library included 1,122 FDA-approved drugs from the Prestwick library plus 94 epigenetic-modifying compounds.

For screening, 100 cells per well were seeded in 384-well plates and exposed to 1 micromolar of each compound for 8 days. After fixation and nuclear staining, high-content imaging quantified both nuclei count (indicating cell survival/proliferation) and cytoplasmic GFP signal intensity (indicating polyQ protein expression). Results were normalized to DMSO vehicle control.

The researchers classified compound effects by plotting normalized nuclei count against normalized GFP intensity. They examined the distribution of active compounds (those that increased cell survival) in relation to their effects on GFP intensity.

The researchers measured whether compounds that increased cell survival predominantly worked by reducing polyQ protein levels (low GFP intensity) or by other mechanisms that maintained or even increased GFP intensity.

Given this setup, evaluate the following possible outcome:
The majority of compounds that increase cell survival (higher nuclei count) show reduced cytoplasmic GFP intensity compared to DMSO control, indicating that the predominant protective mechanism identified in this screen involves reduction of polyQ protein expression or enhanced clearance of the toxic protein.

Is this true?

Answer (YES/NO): NO